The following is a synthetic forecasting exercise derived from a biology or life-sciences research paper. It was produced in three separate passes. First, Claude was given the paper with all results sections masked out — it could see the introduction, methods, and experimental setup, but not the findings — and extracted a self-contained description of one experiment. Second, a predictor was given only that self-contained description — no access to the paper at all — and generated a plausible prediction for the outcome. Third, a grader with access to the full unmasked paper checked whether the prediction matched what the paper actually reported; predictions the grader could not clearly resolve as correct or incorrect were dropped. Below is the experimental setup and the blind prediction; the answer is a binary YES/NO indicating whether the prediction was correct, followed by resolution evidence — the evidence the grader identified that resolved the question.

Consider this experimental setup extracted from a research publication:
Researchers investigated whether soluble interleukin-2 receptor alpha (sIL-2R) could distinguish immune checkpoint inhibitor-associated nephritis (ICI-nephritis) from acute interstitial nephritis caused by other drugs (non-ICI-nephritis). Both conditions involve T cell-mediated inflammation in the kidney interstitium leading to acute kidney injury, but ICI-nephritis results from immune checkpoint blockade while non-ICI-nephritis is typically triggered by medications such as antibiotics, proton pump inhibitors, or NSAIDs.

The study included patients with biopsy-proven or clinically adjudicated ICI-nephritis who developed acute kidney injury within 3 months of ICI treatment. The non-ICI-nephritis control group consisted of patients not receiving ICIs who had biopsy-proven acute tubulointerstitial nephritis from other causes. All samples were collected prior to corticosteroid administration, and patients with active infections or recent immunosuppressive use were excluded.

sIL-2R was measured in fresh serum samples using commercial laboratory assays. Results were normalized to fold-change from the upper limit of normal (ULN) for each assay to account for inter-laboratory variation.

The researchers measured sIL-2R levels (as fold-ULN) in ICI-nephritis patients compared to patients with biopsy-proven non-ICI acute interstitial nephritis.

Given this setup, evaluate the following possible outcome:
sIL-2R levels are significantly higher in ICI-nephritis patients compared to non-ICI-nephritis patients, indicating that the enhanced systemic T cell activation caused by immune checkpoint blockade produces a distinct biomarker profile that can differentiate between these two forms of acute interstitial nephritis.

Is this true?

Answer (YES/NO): NO